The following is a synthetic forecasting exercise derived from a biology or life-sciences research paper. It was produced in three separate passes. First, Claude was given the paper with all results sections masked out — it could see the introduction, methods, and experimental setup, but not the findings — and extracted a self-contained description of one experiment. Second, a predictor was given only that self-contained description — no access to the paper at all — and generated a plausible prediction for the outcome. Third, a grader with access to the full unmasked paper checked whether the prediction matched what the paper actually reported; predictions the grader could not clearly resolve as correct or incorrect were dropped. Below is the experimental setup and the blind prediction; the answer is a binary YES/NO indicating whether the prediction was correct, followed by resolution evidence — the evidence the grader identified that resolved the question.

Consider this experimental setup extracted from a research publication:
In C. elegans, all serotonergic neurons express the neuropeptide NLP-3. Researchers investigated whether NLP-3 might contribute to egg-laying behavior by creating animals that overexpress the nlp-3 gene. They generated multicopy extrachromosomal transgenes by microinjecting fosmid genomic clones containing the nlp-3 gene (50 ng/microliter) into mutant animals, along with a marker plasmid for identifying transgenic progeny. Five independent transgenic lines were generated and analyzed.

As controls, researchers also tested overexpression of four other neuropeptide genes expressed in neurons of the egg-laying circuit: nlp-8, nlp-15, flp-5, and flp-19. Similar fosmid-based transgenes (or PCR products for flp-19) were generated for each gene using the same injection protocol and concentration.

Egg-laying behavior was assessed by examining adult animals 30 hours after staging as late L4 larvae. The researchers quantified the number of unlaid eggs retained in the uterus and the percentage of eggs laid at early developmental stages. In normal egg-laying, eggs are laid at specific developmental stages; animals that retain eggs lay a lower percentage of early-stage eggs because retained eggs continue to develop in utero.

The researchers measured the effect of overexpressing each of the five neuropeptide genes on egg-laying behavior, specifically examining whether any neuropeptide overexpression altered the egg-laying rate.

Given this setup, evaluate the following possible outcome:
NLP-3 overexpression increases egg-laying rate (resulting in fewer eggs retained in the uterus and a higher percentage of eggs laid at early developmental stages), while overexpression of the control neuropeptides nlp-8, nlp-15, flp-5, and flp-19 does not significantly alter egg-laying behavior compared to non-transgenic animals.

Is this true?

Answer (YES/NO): YES